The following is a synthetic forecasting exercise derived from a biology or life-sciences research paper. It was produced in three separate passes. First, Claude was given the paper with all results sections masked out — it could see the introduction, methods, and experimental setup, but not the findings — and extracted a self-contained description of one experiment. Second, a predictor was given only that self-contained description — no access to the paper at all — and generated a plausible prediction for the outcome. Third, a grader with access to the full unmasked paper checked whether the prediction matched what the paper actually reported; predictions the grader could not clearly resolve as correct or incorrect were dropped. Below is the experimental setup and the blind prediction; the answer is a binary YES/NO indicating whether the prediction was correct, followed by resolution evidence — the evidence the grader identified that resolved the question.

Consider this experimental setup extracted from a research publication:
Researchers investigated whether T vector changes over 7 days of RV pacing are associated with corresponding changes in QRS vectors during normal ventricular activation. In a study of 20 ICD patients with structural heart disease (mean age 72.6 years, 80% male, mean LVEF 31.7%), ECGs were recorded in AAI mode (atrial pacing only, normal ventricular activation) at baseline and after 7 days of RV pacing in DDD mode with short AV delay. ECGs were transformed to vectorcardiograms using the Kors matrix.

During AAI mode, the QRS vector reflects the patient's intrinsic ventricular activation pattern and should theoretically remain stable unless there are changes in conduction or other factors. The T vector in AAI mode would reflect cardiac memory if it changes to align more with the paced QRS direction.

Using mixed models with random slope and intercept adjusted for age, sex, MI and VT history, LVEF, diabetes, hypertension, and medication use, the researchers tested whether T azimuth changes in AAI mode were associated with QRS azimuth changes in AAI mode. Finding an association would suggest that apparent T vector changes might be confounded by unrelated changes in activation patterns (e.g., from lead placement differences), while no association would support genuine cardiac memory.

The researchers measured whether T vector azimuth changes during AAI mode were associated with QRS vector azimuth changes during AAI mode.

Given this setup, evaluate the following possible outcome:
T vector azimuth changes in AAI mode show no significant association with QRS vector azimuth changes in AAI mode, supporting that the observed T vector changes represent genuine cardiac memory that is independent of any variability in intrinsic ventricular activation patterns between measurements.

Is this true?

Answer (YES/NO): YES